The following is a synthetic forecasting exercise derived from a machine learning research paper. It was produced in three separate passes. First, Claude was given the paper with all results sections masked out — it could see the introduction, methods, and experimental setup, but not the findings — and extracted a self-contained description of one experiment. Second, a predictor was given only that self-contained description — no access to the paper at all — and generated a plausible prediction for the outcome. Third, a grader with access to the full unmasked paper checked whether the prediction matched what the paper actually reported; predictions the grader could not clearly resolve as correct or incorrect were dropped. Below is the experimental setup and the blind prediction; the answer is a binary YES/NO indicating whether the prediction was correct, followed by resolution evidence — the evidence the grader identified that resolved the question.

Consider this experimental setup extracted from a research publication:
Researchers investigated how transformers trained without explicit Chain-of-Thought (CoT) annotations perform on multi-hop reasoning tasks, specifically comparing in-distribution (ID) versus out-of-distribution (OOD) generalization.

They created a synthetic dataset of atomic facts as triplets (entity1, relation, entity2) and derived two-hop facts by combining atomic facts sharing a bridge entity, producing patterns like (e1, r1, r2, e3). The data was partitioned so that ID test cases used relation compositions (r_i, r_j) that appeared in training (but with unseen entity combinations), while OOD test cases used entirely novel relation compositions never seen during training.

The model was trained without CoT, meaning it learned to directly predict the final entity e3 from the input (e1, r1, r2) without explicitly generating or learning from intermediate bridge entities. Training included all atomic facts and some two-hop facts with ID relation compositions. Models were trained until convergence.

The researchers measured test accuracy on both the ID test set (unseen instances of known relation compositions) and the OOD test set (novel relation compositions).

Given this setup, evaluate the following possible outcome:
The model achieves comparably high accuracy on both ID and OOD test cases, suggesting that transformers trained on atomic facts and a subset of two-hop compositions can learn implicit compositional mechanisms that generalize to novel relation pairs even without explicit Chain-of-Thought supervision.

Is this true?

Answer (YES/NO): NO